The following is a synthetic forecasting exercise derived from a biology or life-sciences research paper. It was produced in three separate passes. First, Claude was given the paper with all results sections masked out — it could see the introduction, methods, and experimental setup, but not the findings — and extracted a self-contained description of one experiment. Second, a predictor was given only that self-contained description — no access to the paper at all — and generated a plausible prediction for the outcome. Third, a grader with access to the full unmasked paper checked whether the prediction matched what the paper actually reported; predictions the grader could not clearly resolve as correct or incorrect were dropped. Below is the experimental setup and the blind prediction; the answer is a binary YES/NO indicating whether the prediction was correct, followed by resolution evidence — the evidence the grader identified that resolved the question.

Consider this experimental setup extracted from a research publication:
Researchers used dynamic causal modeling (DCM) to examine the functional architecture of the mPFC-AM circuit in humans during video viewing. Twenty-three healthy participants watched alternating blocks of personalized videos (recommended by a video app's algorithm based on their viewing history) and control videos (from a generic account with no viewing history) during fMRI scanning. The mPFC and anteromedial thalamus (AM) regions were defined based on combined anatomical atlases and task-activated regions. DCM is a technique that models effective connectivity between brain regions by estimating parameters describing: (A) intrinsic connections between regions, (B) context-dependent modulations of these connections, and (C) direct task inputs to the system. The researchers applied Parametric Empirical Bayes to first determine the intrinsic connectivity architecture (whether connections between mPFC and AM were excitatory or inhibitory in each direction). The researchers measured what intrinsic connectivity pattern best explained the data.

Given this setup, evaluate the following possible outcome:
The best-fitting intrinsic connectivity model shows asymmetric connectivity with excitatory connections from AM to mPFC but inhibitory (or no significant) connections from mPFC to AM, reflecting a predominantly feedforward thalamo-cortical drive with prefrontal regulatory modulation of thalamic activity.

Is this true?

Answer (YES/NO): NO